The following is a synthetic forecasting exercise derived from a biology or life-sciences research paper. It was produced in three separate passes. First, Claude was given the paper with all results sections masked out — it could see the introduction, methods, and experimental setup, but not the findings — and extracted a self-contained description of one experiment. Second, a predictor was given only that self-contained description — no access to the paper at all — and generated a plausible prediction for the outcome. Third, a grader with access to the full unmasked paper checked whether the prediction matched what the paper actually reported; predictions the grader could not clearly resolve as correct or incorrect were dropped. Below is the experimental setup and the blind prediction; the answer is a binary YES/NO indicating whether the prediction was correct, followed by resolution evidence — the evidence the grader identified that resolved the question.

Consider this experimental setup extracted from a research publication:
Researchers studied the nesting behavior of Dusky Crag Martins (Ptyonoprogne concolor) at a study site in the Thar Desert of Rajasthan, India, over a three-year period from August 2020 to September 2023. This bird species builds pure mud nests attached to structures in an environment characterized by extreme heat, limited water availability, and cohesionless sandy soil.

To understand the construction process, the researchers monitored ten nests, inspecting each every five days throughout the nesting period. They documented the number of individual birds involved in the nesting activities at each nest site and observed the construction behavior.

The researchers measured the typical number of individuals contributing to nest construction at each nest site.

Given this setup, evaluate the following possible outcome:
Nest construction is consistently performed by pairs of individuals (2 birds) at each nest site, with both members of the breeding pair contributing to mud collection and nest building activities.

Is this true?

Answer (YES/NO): YES